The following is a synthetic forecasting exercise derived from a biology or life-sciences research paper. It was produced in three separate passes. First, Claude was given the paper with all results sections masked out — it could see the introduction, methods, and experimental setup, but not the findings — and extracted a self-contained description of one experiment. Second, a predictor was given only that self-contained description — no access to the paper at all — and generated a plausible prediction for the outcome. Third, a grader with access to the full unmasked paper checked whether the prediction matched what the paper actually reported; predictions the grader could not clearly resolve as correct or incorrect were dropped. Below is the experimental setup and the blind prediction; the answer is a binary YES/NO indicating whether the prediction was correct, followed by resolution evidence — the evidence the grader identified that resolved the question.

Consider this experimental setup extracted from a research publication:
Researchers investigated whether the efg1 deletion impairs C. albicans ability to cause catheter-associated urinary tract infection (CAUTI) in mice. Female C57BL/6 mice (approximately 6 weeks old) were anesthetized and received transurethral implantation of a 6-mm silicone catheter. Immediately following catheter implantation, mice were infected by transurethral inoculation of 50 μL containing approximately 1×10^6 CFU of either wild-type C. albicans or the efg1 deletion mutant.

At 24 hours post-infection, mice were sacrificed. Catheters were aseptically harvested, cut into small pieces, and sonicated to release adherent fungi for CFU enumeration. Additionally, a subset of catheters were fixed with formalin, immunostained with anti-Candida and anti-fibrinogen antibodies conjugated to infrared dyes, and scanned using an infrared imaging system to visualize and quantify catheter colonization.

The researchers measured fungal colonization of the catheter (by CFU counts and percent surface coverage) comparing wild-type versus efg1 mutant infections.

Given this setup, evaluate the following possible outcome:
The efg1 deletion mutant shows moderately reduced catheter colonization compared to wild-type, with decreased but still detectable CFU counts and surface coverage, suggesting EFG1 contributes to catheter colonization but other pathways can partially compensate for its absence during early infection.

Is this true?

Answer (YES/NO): NO